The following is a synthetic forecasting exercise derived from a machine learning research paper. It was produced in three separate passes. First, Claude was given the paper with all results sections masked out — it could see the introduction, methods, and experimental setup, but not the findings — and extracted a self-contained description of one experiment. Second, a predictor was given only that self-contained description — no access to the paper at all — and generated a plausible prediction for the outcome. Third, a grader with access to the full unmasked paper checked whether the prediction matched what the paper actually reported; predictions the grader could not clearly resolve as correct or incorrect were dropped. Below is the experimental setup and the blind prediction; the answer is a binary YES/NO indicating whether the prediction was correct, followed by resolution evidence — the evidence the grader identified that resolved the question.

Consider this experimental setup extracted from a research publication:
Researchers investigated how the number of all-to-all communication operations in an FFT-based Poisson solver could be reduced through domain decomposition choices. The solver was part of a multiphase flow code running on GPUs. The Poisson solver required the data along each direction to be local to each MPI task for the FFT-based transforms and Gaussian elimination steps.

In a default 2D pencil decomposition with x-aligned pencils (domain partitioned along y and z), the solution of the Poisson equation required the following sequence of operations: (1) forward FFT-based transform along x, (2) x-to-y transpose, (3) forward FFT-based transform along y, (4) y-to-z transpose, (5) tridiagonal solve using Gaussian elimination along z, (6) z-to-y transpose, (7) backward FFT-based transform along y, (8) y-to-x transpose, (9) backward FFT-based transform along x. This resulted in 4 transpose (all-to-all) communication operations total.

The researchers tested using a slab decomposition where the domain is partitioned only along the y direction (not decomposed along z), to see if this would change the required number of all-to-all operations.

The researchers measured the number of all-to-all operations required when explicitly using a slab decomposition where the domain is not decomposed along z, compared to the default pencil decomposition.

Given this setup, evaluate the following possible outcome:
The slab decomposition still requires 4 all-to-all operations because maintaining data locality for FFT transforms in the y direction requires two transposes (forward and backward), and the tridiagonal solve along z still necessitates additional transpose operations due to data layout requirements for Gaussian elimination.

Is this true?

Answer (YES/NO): NO